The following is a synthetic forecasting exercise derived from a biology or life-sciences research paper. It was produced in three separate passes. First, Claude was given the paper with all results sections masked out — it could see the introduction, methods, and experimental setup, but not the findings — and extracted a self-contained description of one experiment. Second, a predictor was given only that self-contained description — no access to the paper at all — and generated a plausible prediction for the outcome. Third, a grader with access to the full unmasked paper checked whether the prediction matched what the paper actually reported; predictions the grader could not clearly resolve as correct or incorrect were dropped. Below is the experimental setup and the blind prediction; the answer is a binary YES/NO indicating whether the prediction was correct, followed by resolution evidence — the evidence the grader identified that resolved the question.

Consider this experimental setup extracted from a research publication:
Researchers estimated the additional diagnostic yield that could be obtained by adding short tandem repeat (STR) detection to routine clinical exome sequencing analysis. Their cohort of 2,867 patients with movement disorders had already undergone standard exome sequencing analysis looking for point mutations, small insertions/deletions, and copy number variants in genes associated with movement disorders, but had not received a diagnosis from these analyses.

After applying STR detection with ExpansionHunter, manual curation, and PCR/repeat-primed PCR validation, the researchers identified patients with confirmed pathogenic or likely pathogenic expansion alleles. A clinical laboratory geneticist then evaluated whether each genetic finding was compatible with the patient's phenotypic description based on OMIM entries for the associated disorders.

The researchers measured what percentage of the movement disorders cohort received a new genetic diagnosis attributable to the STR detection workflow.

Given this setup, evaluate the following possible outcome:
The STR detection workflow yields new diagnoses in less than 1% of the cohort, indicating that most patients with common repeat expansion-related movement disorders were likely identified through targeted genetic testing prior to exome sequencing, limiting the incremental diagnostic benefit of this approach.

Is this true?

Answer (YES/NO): YES